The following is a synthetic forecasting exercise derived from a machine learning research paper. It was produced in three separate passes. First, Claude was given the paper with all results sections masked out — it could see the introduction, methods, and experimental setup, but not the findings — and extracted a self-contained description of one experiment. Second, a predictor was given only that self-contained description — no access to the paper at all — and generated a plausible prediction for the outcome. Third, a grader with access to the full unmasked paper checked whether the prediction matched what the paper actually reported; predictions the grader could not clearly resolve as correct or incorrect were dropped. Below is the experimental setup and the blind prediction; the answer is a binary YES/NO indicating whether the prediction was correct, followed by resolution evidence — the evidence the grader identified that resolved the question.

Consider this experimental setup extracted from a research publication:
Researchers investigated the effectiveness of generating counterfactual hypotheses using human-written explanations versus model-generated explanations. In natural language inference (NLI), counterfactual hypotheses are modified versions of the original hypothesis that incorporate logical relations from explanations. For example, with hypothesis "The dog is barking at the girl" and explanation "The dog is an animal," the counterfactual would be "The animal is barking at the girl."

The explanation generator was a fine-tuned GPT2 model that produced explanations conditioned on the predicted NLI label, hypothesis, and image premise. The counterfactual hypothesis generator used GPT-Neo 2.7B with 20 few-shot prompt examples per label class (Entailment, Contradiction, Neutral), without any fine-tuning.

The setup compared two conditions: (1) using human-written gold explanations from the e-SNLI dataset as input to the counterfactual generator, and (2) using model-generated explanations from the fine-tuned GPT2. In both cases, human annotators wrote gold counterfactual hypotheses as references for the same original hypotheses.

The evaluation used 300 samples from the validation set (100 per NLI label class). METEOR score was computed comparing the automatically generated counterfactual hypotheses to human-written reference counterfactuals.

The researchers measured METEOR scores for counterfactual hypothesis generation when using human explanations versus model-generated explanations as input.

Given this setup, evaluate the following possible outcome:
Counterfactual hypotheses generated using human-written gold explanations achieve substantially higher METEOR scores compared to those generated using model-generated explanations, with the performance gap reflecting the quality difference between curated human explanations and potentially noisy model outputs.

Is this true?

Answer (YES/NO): NO